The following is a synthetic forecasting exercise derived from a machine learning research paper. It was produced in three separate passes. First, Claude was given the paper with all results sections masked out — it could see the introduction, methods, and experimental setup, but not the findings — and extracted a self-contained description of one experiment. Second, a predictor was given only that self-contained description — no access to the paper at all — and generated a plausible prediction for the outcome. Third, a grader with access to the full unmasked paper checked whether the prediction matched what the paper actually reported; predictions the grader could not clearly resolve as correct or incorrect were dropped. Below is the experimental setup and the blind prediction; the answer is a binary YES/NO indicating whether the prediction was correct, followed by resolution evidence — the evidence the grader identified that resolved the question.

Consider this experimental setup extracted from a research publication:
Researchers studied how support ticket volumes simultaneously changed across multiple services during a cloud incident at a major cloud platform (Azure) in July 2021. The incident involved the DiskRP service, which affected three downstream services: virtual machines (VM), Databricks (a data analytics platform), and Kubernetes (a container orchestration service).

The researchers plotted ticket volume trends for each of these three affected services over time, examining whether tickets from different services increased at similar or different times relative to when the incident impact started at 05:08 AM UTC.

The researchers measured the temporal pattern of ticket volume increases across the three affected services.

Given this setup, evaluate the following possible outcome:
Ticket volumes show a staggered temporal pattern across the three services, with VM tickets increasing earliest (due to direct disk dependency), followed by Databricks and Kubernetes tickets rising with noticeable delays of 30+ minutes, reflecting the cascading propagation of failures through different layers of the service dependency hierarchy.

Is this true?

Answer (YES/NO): NO